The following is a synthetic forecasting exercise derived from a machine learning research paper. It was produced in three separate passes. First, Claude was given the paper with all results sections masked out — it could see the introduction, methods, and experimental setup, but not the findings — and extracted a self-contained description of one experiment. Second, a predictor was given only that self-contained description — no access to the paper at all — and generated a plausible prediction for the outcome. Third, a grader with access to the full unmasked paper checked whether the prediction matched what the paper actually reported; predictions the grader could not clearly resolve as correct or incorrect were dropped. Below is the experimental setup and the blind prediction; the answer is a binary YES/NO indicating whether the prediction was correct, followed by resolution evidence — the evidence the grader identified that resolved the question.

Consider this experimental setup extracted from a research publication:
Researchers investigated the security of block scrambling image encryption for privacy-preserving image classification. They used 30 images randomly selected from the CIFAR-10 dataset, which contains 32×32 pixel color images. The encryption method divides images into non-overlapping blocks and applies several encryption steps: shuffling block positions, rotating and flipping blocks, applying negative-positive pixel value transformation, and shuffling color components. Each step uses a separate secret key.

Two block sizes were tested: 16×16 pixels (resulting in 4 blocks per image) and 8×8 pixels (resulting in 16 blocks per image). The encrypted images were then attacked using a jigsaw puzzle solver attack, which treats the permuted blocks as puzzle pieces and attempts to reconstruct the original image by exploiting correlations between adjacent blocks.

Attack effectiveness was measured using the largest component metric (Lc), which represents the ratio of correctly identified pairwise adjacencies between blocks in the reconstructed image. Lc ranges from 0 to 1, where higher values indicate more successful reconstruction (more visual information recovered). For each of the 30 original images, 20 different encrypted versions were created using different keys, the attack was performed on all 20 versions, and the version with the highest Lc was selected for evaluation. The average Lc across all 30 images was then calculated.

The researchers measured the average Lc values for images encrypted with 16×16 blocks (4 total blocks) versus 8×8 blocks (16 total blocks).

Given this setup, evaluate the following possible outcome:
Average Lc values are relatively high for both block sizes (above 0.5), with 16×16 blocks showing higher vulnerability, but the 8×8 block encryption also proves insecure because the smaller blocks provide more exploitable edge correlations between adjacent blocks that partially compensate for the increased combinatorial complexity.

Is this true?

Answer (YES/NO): NO